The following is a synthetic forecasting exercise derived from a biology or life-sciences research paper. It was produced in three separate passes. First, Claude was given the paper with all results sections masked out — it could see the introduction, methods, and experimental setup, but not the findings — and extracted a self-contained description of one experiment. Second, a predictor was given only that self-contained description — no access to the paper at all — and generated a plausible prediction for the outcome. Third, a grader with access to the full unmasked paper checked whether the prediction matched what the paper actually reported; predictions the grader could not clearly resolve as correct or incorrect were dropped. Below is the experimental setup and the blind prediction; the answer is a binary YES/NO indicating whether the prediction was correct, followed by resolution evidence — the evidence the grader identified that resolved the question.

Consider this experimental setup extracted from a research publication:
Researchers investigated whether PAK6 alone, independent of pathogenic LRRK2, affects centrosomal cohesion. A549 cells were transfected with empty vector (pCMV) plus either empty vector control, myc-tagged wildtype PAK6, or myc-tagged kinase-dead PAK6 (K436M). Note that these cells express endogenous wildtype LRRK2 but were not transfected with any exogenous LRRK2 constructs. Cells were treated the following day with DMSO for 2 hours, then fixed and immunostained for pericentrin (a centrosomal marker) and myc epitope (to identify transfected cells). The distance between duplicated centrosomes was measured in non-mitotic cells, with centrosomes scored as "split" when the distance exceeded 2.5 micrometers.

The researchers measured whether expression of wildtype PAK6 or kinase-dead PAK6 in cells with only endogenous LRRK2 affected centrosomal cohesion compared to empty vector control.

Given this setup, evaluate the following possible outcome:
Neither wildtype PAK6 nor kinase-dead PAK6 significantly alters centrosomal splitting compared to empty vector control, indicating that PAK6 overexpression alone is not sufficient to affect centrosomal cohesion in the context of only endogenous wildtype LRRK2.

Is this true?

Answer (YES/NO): YES